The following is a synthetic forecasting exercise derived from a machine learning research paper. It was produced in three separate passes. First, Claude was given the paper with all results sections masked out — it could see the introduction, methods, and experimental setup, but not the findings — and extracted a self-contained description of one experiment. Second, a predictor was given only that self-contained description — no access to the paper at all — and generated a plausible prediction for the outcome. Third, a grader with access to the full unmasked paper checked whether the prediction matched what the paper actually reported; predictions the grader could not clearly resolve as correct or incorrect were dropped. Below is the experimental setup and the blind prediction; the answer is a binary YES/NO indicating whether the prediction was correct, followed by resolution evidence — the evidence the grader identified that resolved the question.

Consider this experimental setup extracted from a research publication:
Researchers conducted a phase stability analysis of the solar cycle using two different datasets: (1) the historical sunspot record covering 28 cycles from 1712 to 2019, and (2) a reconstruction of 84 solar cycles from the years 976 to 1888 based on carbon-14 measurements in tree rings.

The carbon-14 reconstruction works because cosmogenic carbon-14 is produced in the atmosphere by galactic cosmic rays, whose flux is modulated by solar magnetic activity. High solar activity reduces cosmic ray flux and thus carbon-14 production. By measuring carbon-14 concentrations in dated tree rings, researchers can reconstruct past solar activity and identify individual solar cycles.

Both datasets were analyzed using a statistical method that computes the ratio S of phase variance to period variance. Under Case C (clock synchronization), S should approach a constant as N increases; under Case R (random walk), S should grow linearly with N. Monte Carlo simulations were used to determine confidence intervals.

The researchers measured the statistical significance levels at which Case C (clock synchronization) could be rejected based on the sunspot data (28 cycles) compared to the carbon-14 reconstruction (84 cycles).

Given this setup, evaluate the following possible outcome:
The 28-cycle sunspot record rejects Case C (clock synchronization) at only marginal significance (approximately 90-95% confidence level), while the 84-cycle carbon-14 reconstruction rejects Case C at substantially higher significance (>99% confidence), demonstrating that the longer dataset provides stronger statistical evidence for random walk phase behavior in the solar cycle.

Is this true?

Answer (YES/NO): YES